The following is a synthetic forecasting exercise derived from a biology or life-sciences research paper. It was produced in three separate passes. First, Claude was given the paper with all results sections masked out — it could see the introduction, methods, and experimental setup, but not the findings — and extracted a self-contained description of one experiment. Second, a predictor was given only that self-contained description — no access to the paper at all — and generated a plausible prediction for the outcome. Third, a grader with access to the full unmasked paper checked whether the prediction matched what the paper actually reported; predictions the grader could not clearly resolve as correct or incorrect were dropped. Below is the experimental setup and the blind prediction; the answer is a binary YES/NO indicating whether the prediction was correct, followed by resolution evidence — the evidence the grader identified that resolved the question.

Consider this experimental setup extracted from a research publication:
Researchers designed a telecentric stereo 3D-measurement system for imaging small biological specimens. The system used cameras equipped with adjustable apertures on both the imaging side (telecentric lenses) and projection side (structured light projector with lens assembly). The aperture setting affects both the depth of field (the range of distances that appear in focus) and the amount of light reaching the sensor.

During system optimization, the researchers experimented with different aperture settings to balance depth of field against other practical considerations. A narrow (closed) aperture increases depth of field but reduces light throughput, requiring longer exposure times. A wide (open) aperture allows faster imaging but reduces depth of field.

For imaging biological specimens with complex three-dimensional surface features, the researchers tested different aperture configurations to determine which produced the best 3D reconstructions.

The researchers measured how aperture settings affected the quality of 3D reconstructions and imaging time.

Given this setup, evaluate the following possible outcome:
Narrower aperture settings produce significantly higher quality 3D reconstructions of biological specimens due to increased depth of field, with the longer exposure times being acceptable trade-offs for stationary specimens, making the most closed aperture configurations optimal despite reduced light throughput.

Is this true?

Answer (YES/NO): YES